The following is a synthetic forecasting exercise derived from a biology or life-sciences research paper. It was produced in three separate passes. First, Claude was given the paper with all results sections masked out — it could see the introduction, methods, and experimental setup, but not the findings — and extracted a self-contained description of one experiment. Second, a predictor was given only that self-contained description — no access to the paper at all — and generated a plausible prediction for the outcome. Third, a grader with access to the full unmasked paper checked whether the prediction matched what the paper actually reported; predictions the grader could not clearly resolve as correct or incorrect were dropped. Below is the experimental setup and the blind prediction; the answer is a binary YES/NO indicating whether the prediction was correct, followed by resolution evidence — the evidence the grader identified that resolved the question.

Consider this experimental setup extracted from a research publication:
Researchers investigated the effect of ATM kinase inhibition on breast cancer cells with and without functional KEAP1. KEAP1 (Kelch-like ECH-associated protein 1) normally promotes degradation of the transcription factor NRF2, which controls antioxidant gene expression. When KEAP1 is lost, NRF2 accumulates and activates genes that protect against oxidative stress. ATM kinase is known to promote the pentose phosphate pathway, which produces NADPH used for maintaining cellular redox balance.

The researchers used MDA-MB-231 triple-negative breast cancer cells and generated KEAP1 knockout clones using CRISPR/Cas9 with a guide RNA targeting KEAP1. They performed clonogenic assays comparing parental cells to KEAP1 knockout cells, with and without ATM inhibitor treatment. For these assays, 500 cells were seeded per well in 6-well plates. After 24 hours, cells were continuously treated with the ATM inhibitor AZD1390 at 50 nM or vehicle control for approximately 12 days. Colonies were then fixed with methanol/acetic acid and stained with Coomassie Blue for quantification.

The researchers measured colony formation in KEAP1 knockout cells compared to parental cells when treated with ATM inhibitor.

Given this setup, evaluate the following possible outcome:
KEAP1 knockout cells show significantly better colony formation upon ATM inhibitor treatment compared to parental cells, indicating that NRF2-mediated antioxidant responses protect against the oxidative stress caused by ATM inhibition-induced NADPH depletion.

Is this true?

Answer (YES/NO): NO